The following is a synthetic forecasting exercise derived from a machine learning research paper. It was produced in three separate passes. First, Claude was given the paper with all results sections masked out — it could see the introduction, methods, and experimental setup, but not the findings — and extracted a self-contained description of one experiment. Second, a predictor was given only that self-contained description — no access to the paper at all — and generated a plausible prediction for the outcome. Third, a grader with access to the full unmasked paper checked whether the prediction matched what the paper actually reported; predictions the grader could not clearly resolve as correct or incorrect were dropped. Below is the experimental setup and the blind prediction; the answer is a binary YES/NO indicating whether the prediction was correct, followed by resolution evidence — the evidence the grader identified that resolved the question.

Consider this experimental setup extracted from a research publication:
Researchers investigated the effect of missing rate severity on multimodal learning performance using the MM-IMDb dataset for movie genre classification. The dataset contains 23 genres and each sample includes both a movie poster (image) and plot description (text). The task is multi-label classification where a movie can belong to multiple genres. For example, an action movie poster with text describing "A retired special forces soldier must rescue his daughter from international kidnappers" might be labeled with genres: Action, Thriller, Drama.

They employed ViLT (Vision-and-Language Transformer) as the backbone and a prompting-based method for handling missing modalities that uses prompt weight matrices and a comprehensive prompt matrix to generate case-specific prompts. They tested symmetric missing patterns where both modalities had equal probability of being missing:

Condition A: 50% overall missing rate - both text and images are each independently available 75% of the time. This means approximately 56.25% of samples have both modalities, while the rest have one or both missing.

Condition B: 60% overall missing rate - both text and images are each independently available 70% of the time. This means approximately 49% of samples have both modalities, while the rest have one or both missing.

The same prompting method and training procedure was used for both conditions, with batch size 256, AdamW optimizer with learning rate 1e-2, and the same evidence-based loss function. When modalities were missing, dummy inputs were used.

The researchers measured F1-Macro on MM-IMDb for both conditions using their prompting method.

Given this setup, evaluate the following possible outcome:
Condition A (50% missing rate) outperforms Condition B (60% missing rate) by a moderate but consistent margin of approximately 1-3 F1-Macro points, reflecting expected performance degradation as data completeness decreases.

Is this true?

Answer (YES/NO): NO